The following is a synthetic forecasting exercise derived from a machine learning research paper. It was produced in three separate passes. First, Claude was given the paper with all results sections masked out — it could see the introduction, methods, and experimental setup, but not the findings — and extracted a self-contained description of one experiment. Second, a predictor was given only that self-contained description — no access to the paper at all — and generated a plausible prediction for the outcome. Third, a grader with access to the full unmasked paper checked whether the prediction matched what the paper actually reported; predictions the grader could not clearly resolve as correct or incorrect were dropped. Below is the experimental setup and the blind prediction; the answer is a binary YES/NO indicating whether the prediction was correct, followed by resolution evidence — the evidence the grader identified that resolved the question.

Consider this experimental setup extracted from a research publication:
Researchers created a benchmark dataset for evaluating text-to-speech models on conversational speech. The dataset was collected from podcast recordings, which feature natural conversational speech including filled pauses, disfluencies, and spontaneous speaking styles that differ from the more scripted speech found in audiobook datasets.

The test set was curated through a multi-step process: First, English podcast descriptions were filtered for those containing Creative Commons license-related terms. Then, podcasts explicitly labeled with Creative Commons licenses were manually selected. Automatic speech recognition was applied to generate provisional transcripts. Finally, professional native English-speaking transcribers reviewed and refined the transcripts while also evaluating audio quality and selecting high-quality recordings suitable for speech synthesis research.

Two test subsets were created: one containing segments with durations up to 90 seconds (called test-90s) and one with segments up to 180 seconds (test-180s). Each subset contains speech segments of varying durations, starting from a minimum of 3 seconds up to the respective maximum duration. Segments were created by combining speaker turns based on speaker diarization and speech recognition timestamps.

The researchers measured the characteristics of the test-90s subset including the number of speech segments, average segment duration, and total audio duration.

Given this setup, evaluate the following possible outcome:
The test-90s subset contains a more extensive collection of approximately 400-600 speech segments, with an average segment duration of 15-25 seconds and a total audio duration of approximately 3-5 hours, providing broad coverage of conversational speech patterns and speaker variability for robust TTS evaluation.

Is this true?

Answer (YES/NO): NO